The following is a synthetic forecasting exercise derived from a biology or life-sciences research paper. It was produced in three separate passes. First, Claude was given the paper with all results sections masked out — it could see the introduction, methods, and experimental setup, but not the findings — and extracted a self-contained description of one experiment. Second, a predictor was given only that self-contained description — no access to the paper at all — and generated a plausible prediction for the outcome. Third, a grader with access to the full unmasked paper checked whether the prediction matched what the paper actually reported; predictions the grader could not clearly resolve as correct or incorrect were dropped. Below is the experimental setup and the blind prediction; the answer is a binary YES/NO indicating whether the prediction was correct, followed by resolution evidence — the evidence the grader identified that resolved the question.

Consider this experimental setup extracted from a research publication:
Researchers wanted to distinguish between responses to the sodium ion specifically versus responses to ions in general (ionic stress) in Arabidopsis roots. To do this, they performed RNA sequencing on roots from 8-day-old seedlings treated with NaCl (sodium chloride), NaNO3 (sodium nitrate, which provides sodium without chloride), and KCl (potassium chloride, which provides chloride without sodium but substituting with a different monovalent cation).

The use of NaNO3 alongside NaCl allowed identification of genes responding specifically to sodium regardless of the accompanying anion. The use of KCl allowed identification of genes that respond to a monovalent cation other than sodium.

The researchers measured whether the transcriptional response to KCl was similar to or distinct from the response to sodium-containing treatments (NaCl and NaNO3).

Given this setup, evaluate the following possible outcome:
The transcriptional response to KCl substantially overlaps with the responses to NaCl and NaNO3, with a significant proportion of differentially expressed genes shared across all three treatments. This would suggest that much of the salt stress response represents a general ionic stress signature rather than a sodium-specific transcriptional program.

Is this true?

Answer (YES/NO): NO